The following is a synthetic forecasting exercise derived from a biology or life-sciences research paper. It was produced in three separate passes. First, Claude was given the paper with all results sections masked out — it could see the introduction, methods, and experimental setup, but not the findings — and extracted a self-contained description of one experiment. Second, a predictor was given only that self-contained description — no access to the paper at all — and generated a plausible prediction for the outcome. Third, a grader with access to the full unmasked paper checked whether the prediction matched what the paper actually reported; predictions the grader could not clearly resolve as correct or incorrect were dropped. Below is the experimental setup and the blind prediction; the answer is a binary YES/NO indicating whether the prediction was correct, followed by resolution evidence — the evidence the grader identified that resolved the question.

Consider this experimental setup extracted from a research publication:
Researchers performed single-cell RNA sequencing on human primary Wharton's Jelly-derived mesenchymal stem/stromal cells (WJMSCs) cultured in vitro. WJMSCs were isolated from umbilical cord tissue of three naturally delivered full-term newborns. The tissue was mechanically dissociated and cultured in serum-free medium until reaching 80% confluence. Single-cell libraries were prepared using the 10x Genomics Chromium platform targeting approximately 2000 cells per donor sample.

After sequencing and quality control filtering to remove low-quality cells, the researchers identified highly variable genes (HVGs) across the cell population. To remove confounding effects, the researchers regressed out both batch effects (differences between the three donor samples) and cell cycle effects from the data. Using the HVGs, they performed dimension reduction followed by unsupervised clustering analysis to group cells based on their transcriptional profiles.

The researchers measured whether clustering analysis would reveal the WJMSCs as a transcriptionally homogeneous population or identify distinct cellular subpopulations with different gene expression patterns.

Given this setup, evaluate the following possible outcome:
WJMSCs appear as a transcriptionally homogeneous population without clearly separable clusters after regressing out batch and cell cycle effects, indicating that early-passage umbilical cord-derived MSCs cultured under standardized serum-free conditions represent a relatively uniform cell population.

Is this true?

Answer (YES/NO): NO